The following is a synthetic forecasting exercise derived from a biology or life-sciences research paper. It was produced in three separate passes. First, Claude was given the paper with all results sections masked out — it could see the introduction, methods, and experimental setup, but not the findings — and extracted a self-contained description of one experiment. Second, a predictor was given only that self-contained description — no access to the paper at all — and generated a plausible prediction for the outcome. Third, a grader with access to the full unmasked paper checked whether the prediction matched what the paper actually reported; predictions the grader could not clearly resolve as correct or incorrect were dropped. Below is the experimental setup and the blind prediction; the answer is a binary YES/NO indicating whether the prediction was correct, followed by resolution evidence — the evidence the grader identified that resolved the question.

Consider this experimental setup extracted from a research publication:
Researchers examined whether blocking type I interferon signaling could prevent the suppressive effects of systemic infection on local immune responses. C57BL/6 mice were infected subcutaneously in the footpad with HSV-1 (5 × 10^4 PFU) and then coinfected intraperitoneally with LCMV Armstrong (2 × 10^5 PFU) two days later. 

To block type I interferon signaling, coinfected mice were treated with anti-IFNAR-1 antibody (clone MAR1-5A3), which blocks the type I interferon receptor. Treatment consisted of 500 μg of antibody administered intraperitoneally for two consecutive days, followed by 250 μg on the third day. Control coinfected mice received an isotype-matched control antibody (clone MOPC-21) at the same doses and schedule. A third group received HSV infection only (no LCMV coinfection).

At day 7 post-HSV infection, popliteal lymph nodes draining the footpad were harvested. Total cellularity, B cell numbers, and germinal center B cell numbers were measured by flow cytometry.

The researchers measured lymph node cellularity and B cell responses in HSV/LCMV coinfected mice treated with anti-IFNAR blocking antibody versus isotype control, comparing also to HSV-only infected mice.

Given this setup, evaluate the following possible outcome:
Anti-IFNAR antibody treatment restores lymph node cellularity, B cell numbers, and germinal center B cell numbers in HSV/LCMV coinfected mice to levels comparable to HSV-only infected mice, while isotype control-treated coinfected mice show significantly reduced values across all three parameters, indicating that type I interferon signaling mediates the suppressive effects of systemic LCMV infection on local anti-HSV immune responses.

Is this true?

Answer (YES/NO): YES